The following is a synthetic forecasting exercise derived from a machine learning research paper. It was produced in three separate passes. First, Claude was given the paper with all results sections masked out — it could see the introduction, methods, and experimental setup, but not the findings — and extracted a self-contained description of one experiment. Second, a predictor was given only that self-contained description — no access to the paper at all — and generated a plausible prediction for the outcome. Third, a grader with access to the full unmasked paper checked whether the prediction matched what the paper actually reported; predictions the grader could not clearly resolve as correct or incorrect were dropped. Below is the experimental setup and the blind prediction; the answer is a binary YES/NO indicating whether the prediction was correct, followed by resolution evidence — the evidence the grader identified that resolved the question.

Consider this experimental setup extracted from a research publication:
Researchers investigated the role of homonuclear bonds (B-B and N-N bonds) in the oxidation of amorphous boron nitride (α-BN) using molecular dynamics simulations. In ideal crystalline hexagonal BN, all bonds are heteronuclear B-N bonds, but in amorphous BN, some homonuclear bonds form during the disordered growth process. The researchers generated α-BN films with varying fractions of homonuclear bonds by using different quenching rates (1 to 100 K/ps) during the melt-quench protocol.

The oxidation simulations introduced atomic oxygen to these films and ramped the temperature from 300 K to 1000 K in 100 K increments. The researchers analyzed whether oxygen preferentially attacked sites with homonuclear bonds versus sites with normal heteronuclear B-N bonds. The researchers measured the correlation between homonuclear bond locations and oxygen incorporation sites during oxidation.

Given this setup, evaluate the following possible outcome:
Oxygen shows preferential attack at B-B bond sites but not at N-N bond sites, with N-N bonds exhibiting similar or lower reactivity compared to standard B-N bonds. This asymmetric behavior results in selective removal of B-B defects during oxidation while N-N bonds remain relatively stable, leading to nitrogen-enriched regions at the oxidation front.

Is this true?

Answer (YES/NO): NO